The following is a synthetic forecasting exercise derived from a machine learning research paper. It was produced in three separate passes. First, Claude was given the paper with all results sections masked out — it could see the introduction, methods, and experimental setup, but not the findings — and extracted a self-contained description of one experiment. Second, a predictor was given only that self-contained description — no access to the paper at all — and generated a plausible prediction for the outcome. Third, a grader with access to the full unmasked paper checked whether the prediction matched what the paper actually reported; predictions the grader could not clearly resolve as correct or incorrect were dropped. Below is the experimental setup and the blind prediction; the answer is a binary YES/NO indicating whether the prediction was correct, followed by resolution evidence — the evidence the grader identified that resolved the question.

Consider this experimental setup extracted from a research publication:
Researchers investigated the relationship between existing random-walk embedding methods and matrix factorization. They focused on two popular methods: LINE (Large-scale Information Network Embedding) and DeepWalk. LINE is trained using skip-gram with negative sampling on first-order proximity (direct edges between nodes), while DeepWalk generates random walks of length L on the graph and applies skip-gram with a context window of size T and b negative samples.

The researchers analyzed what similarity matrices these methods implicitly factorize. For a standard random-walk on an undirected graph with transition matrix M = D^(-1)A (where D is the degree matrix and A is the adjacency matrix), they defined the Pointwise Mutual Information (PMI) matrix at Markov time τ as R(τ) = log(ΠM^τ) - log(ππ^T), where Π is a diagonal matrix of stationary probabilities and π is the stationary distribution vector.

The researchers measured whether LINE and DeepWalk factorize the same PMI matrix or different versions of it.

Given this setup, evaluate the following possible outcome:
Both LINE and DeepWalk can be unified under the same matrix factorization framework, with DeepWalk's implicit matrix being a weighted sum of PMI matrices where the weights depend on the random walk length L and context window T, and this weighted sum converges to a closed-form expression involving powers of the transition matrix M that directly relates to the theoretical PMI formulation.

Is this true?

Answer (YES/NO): NO